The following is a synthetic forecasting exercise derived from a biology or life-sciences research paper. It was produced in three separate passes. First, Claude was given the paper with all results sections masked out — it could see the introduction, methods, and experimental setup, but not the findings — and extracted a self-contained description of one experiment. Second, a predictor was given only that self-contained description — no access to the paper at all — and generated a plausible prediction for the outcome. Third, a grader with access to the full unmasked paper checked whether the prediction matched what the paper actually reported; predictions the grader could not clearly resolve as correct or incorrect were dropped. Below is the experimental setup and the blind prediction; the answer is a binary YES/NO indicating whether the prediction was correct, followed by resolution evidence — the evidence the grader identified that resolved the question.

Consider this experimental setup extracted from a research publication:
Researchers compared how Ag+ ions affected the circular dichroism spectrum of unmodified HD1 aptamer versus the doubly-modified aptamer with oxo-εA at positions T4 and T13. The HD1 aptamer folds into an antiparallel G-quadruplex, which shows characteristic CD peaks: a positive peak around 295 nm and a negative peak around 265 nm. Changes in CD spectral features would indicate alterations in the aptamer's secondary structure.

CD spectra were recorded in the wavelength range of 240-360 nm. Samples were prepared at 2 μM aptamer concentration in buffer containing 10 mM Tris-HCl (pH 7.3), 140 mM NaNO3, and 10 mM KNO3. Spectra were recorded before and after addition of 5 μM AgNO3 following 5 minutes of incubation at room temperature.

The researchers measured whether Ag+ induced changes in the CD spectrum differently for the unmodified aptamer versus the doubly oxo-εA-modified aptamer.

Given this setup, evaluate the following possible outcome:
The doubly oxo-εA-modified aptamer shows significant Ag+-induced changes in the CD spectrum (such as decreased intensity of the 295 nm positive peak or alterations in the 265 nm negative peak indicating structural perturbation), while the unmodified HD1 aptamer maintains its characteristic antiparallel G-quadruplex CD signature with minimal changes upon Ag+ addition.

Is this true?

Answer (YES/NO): NO